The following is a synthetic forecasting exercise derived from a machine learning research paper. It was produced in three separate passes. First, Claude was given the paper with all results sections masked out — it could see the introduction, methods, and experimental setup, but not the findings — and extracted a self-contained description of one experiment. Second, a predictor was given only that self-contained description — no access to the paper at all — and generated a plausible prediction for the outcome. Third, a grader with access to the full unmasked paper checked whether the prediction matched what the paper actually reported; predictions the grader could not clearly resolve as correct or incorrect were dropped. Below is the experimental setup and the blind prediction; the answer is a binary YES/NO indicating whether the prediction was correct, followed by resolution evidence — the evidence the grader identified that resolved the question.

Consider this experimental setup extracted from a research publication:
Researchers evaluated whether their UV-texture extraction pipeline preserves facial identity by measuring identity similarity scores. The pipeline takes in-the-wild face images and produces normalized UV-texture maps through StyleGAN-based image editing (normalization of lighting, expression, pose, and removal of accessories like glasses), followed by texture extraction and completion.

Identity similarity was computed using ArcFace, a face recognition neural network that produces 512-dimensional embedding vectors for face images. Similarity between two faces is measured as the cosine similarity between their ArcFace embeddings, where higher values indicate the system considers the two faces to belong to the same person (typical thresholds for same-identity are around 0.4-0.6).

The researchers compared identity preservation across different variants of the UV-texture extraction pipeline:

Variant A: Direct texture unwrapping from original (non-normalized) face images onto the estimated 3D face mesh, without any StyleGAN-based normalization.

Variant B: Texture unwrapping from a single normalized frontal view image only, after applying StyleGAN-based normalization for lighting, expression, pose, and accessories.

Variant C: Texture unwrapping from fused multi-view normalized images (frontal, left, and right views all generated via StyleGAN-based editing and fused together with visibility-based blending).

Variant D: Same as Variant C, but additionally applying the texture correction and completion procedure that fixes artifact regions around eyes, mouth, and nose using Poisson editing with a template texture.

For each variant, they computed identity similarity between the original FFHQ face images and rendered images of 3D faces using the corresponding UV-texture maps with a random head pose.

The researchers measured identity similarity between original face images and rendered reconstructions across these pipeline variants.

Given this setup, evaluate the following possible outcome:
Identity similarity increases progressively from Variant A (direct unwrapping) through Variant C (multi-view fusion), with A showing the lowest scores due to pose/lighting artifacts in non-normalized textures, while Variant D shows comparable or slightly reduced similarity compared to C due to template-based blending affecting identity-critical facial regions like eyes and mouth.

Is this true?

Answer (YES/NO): NO